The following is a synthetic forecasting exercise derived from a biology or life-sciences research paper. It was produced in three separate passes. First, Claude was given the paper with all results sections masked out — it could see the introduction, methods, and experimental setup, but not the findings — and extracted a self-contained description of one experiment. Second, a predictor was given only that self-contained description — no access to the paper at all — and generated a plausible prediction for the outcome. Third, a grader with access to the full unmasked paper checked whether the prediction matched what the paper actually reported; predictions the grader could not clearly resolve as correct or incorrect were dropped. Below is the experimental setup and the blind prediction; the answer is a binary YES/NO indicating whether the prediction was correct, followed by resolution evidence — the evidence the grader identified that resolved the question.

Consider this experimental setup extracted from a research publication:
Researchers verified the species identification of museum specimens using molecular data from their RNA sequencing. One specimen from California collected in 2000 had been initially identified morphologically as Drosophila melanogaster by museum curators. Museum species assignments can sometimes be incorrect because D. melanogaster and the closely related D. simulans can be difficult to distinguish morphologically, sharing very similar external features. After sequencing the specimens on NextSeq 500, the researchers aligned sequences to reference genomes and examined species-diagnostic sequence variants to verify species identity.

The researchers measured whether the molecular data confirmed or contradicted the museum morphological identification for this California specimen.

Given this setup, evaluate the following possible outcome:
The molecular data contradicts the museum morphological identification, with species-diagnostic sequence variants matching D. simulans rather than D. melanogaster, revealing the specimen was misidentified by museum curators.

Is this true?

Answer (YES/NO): YES